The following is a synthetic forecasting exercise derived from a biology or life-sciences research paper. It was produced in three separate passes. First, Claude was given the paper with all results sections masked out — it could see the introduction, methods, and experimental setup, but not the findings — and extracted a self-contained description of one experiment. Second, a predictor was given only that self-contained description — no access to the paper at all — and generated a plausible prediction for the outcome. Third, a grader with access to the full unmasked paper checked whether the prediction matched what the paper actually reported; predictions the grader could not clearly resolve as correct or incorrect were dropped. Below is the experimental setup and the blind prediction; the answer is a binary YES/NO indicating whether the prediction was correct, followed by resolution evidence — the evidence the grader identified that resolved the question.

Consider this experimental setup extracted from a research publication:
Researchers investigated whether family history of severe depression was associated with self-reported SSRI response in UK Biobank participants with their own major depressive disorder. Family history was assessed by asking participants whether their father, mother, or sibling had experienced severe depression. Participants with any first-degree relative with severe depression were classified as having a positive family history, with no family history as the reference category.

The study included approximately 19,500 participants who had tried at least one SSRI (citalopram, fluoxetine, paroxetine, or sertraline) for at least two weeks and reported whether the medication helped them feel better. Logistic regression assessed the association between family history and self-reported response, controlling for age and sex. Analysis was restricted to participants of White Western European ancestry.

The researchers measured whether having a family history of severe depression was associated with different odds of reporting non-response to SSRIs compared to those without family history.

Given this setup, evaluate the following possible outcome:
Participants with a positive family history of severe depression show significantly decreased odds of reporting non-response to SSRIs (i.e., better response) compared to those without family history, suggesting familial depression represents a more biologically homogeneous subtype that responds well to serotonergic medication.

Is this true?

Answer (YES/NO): NO